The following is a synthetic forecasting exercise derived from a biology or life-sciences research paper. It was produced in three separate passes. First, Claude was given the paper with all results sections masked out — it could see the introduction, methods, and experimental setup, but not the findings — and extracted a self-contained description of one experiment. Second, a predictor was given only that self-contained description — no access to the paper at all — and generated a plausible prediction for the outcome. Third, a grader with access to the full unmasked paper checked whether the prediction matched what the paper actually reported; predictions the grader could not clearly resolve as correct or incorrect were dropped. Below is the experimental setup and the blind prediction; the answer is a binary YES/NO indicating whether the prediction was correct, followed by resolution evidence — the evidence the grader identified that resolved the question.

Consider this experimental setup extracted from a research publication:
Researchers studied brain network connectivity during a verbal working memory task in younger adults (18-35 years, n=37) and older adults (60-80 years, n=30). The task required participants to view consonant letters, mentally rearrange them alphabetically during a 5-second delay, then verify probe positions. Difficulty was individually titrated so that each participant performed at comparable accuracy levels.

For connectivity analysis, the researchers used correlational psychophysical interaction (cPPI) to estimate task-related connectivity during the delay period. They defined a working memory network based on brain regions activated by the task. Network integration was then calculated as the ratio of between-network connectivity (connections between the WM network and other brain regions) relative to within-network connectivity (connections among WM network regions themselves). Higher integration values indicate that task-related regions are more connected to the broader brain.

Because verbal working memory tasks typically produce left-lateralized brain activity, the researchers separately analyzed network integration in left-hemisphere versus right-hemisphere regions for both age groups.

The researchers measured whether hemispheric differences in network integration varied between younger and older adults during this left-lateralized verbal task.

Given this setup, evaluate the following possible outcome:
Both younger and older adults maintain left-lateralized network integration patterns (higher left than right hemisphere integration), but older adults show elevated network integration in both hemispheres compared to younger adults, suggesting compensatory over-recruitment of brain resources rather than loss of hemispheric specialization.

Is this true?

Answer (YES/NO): NO